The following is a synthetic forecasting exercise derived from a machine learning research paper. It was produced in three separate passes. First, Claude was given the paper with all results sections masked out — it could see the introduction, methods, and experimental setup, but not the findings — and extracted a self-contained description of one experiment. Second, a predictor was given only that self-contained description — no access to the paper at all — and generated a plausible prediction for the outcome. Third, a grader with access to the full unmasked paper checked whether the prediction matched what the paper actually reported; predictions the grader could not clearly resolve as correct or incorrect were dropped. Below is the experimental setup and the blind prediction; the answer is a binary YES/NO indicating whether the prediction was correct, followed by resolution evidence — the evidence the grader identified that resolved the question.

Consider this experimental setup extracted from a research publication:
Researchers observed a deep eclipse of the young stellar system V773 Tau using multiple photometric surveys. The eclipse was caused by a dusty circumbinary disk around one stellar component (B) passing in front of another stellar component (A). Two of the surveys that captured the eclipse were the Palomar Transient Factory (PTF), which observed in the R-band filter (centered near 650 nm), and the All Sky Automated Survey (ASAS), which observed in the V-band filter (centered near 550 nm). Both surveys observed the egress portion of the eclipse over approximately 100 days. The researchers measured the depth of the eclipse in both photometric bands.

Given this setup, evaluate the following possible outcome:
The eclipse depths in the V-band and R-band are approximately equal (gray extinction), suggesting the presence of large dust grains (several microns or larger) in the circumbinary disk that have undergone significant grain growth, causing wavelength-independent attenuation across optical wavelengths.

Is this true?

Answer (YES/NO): NO